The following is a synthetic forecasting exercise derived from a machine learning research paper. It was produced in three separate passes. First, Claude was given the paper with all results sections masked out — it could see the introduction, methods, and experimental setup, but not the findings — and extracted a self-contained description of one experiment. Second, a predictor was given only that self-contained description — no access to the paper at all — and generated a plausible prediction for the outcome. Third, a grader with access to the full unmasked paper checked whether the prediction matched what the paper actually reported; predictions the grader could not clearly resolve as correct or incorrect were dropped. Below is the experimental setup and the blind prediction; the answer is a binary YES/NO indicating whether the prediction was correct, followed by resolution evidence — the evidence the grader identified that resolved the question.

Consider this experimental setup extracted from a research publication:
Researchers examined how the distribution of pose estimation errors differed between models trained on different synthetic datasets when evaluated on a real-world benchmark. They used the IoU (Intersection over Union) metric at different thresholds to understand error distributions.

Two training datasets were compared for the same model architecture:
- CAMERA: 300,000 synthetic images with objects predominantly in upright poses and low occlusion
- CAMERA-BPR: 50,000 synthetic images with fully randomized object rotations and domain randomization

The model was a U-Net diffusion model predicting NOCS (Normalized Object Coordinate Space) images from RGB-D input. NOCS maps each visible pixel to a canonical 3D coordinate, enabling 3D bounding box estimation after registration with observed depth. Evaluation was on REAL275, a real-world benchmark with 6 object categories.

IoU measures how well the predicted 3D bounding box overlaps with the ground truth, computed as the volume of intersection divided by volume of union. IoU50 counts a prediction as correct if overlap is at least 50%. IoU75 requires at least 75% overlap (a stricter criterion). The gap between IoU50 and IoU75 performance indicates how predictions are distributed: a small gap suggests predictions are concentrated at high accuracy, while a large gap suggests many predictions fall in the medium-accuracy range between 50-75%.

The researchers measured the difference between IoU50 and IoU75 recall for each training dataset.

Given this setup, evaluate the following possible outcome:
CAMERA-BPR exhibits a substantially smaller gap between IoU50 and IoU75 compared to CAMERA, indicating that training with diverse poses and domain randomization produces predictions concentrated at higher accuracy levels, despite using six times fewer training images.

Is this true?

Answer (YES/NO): NO